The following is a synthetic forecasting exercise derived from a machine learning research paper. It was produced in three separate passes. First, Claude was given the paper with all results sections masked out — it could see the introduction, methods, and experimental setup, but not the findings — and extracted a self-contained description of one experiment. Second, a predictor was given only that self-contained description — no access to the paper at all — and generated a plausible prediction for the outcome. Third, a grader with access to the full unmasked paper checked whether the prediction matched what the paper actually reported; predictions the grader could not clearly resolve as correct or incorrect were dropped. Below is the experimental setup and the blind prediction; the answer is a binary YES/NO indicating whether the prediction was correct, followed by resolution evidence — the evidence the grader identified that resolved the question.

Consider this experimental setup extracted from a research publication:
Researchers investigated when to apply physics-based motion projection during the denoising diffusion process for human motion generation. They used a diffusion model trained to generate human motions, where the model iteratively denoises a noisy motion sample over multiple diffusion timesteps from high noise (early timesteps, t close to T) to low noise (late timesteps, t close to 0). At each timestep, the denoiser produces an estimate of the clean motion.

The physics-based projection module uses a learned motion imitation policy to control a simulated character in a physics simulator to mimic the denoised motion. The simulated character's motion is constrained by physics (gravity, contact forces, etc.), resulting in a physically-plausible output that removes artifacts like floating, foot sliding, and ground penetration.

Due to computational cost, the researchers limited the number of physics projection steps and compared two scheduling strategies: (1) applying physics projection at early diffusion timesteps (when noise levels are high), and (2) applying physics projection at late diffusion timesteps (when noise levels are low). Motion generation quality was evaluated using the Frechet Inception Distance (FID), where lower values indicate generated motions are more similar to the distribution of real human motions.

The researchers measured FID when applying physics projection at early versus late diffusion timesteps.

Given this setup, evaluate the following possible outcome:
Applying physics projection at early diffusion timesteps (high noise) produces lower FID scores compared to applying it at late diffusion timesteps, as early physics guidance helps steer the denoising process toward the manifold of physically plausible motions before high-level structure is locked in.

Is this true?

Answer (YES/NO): NO